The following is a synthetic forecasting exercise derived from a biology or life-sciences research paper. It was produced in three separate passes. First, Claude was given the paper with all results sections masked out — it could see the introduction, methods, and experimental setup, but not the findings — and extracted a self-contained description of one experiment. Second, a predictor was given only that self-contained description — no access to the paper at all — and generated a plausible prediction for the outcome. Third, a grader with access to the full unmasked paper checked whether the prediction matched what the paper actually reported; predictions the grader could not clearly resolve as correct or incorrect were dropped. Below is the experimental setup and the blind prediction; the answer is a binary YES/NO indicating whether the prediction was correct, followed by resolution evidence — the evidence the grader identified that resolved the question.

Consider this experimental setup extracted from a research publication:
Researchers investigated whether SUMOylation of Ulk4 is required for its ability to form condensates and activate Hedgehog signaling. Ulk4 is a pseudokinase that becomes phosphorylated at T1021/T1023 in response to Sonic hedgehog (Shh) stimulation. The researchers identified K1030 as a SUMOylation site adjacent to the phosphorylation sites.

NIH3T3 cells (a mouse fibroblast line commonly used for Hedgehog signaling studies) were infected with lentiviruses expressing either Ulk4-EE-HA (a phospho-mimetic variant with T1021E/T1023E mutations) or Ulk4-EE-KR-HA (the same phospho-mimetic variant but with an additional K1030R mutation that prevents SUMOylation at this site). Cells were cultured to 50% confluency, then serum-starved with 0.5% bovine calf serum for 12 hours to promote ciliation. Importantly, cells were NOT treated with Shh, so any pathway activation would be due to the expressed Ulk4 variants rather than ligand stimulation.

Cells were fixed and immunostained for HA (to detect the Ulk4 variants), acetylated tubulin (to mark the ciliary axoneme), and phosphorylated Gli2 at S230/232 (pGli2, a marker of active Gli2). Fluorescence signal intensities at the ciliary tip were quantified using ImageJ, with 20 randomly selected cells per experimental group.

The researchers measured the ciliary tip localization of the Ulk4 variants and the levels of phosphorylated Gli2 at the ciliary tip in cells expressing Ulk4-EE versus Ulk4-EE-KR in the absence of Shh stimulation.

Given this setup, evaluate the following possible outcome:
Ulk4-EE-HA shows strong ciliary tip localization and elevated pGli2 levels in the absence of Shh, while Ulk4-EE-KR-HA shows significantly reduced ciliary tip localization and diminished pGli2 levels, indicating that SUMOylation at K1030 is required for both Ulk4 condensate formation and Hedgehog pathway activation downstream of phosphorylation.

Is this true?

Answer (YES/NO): YES